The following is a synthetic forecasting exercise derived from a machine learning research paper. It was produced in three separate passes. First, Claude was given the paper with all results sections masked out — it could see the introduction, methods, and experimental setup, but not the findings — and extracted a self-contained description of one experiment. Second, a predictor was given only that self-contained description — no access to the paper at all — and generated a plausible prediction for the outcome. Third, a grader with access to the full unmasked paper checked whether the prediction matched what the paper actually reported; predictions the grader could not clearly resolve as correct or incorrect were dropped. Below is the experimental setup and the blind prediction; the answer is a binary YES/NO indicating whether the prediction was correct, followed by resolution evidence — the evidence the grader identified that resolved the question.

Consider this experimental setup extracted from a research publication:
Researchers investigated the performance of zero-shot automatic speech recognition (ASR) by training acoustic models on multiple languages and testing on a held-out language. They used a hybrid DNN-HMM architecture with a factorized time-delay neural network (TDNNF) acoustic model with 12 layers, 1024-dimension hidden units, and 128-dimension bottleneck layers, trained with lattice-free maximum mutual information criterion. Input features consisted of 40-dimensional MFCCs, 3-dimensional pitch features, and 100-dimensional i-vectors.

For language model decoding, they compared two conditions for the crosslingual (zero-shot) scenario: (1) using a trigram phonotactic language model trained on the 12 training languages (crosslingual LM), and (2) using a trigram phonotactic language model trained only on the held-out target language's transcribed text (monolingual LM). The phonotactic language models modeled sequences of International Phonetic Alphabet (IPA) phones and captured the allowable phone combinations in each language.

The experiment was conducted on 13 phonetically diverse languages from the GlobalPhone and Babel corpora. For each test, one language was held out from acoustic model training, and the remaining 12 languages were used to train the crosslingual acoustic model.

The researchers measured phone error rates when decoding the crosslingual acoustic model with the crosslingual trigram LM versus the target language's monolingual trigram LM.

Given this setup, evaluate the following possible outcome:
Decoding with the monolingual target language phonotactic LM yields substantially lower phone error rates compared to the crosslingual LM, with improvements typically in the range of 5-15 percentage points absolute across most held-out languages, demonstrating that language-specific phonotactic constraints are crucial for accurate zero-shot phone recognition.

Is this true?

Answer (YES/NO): NO